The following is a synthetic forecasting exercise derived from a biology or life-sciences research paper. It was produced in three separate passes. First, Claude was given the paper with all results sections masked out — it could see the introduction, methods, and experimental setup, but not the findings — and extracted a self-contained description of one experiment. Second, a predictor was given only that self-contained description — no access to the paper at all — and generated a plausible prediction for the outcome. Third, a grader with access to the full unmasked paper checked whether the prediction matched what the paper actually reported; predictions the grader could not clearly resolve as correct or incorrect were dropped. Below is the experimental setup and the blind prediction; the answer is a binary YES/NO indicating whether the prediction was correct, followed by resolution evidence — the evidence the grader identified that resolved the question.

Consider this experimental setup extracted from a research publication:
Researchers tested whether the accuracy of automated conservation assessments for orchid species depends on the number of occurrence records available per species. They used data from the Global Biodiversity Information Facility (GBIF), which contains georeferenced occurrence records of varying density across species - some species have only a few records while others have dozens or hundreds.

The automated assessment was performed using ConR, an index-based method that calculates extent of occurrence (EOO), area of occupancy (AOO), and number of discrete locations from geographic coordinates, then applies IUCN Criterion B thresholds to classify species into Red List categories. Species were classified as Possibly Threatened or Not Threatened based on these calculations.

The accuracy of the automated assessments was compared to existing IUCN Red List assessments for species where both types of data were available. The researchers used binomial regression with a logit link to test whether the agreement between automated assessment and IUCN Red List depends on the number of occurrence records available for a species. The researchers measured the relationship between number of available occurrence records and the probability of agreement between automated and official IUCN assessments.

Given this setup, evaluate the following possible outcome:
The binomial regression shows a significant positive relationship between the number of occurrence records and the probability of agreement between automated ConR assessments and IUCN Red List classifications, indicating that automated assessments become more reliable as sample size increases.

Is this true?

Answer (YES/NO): YES